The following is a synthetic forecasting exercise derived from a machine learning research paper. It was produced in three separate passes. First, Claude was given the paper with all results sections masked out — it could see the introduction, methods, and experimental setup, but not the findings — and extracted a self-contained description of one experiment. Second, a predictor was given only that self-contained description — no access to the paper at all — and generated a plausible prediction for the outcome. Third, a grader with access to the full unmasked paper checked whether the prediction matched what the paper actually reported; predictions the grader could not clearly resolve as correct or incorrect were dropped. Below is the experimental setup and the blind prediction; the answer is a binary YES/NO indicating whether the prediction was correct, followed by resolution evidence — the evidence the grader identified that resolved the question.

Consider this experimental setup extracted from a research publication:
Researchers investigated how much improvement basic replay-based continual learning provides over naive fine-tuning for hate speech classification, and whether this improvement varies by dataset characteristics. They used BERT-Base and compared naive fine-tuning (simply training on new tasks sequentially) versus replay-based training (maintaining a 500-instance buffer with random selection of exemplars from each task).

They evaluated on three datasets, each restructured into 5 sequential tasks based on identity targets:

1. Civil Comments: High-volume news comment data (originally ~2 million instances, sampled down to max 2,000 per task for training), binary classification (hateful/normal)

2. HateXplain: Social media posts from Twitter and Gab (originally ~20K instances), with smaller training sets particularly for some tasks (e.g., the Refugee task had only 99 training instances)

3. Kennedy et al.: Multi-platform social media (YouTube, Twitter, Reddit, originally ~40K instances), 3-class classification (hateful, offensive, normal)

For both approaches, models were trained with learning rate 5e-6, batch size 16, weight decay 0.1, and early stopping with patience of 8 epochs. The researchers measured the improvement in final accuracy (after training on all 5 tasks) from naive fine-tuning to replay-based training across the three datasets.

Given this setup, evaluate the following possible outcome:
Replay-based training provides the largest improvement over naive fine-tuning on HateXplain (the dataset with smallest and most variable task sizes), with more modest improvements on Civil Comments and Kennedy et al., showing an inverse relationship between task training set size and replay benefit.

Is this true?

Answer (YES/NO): NO